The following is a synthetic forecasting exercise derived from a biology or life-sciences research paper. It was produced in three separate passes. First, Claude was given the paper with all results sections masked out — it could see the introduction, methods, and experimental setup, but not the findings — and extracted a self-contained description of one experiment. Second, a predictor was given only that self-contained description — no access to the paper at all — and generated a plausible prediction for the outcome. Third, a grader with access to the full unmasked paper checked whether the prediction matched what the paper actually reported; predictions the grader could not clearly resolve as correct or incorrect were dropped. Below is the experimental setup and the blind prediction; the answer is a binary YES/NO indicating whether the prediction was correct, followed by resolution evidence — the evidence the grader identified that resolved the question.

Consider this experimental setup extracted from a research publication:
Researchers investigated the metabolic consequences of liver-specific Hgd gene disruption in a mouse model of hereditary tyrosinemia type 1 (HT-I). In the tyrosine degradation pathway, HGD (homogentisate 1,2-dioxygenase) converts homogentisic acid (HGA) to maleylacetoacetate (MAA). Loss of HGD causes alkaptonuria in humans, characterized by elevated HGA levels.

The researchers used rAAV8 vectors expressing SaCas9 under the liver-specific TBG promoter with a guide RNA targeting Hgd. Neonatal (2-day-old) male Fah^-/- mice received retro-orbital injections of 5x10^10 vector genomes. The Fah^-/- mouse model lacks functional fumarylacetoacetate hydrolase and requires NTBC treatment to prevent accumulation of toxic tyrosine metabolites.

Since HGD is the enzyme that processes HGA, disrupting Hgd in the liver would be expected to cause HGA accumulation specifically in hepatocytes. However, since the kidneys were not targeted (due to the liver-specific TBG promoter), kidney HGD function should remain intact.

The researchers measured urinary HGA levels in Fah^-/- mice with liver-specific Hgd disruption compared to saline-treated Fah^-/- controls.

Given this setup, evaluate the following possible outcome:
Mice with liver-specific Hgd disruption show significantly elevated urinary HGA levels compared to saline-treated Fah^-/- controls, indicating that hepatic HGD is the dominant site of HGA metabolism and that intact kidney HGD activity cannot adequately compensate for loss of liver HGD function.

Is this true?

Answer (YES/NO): YES